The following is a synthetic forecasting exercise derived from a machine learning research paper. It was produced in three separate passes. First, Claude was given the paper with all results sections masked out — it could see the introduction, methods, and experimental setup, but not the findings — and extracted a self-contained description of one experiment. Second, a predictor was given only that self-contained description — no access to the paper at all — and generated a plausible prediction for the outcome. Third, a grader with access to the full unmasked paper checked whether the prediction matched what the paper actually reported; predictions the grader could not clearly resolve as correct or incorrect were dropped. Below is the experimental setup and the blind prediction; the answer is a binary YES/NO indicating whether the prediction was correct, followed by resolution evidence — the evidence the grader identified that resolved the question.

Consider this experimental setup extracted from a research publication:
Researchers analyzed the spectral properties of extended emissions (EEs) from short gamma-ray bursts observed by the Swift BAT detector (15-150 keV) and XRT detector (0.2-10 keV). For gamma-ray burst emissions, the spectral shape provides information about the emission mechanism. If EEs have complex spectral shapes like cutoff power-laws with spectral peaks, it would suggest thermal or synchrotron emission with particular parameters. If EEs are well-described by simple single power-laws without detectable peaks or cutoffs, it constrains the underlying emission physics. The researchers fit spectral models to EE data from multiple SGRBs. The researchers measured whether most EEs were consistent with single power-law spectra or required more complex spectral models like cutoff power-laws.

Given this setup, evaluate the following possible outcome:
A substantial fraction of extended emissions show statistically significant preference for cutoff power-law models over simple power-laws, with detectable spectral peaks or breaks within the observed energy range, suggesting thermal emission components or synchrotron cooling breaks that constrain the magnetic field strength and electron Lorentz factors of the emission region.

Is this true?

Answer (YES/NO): NO